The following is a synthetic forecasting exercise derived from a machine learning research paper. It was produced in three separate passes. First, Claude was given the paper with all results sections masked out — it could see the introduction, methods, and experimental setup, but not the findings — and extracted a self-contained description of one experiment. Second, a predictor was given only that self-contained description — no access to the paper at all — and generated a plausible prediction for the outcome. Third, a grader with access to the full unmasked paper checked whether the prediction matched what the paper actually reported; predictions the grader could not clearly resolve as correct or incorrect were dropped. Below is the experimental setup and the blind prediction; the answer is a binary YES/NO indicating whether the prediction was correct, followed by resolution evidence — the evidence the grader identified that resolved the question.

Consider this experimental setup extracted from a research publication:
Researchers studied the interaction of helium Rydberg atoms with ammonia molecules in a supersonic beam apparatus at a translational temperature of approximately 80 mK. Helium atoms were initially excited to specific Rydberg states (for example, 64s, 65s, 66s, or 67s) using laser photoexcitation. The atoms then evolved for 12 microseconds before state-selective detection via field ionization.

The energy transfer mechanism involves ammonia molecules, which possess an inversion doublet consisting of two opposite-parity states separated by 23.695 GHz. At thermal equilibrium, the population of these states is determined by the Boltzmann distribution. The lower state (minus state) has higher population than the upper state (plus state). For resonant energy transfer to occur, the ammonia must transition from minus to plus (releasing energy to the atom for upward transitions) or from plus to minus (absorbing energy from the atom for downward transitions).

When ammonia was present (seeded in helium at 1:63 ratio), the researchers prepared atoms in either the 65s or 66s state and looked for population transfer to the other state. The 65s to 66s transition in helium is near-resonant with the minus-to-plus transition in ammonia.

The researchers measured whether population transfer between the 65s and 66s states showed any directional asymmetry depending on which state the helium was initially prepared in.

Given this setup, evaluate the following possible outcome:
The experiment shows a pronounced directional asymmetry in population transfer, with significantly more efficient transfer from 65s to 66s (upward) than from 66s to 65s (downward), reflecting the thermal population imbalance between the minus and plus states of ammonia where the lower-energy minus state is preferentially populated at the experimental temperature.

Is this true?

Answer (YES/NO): NO